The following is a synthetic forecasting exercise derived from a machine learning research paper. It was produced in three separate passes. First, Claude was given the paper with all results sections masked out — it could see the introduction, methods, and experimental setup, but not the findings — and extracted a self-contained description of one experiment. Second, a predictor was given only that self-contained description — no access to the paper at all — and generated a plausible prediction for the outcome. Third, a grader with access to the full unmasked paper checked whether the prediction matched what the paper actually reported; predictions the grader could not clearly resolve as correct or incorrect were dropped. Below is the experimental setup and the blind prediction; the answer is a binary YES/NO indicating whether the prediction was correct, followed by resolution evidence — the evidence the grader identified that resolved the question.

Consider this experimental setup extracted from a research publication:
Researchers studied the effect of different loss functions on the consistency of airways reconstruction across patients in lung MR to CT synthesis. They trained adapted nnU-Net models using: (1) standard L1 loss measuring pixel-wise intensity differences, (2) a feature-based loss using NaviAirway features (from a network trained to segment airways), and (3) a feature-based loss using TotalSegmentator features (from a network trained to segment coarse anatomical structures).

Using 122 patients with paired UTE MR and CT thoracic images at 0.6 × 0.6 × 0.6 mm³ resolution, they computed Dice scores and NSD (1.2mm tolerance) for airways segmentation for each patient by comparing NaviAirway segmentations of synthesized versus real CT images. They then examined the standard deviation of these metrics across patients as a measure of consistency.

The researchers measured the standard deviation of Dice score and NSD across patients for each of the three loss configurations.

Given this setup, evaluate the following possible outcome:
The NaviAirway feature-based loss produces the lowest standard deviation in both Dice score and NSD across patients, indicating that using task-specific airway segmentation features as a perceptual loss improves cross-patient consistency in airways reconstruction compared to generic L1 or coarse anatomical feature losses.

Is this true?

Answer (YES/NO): YES